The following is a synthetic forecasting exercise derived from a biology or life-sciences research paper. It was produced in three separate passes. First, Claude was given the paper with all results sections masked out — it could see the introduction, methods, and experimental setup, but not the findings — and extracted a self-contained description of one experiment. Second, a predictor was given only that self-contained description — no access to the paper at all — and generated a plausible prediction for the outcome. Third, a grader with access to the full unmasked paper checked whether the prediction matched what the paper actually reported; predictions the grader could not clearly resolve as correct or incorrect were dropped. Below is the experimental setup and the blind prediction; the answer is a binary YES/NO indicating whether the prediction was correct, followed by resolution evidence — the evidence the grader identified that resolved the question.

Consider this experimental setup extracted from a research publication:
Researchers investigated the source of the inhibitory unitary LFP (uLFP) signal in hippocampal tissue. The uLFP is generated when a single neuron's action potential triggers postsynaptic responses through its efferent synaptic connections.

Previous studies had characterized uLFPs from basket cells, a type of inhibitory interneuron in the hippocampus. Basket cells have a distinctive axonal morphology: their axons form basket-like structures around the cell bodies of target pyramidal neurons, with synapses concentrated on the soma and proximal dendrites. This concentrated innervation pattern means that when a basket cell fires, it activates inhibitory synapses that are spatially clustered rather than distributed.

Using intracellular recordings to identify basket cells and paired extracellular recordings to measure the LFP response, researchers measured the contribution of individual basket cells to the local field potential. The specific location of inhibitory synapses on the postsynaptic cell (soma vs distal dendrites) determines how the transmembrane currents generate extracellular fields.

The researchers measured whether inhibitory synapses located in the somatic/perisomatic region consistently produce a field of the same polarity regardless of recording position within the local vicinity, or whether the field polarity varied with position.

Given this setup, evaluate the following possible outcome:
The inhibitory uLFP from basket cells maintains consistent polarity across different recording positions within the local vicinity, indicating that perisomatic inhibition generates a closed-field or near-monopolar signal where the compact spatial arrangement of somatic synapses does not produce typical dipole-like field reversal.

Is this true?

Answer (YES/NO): NO